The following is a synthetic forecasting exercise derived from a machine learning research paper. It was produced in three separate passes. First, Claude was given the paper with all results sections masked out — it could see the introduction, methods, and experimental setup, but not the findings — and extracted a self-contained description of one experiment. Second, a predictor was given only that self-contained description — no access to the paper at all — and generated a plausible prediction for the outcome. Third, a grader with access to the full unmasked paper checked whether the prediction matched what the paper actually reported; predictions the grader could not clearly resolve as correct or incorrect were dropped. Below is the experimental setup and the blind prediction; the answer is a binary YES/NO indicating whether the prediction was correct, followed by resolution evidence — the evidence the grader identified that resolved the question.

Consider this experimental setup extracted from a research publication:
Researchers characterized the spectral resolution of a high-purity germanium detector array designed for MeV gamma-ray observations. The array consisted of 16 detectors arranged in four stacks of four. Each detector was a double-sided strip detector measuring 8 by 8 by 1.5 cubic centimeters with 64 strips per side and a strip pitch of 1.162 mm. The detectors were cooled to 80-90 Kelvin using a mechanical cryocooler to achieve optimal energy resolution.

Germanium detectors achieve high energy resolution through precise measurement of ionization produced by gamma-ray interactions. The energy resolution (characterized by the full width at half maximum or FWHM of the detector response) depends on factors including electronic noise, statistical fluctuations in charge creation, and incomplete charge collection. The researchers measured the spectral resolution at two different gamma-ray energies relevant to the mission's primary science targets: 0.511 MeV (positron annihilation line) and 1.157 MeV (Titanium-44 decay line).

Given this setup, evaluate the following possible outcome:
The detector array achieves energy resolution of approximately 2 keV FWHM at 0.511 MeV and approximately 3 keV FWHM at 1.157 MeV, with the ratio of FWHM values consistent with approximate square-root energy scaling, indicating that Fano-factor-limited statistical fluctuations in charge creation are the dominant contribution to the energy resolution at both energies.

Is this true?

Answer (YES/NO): NO